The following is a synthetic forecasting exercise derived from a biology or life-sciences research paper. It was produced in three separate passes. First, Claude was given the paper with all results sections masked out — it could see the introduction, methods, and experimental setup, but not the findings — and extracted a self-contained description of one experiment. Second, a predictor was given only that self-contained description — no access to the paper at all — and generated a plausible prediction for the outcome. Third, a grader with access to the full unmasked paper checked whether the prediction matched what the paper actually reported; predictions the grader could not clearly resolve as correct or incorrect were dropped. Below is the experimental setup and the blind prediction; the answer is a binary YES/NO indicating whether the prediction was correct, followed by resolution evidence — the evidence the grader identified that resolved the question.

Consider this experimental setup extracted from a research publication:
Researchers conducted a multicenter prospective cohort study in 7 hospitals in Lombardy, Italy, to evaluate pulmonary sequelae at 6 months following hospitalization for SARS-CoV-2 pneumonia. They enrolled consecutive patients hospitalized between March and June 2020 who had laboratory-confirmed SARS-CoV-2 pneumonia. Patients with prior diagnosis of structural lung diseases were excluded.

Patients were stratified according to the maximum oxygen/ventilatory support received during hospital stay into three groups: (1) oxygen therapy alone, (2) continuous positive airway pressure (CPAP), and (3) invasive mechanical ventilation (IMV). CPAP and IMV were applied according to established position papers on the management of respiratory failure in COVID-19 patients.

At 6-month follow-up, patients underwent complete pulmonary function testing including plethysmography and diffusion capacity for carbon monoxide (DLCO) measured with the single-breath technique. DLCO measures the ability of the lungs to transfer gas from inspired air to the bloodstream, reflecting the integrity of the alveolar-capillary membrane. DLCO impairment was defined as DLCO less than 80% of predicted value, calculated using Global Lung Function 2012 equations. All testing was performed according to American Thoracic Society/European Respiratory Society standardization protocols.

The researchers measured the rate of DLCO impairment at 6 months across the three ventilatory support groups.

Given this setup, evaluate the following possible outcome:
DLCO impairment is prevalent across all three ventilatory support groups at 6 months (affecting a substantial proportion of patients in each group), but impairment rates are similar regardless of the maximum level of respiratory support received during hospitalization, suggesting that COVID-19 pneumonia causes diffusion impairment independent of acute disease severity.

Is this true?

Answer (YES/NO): NO